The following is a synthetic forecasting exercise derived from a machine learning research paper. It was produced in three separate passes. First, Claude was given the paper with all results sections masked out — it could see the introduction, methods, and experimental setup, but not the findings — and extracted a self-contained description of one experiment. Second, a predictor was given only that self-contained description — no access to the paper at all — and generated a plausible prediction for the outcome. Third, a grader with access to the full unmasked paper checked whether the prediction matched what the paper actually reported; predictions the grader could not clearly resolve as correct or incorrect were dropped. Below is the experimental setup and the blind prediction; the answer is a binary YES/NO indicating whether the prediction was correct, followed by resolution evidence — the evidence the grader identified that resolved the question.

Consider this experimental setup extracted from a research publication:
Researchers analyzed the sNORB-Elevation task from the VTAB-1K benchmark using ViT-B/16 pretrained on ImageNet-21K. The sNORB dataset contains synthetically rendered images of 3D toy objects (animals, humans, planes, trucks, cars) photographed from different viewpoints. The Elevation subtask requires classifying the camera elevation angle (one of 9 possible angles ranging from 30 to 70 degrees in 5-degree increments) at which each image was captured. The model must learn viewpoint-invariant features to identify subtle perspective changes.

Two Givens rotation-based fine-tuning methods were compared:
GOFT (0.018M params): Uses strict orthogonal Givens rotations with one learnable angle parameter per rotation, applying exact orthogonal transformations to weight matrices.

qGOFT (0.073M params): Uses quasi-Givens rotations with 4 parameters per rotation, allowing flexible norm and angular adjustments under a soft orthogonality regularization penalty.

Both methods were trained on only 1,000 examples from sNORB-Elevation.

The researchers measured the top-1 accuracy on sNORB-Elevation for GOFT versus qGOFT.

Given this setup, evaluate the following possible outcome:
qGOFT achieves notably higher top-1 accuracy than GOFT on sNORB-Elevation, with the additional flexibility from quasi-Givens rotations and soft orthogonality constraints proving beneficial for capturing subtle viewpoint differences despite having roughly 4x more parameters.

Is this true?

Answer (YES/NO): YES